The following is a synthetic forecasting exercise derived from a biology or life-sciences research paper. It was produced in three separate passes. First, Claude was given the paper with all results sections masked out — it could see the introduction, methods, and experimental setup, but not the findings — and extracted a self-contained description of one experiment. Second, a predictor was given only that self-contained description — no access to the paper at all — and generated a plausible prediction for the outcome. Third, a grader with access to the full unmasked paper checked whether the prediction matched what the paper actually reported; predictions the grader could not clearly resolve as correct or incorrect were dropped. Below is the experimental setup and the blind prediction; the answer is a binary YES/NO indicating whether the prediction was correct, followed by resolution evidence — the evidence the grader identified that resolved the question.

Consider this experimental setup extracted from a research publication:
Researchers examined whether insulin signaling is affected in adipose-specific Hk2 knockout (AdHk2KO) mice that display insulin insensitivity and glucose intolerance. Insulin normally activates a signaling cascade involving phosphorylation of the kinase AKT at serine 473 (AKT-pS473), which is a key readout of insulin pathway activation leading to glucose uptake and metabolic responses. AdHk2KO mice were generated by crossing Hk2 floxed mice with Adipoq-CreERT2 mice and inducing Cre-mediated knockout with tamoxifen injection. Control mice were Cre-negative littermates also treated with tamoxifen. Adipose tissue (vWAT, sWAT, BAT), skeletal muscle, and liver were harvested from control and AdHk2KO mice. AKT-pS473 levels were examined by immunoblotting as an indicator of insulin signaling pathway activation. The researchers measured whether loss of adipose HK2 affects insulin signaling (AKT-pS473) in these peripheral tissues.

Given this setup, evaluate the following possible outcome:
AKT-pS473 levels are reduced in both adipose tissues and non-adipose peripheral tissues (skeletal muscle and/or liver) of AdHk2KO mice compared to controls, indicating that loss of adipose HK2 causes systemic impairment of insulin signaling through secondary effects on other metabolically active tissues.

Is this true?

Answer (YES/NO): NO